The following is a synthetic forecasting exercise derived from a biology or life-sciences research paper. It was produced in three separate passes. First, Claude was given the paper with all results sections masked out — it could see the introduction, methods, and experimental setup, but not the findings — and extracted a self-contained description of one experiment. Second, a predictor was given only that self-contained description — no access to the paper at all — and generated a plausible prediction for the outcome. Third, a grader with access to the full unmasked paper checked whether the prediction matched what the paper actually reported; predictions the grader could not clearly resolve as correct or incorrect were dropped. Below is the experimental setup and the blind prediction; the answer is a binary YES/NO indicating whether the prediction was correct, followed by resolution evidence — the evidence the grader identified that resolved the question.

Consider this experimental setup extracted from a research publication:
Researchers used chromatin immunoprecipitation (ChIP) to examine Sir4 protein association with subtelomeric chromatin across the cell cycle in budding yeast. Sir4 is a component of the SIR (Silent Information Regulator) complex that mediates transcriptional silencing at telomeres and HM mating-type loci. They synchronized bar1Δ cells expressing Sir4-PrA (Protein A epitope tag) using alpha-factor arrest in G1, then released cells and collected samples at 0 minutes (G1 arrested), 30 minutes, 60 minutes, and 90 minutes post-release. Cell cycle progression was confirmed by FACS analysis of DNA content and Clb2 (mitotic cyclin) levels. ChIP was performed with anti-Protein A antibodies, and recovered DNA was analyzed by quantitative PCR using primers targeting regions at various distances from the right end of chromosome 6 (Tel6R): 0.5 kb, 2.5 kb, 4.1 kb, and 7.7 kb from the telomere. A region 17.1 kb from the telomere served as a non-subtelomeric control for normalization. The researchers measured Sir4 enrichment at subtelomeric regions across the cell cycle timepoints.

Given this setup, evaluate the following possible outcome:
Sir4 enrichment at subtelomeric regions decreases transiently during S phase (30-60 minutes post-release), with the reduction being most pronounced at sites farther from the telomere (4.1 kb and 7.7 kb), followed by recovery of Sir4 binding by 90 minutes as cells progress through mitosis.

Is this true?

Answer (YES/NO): NO